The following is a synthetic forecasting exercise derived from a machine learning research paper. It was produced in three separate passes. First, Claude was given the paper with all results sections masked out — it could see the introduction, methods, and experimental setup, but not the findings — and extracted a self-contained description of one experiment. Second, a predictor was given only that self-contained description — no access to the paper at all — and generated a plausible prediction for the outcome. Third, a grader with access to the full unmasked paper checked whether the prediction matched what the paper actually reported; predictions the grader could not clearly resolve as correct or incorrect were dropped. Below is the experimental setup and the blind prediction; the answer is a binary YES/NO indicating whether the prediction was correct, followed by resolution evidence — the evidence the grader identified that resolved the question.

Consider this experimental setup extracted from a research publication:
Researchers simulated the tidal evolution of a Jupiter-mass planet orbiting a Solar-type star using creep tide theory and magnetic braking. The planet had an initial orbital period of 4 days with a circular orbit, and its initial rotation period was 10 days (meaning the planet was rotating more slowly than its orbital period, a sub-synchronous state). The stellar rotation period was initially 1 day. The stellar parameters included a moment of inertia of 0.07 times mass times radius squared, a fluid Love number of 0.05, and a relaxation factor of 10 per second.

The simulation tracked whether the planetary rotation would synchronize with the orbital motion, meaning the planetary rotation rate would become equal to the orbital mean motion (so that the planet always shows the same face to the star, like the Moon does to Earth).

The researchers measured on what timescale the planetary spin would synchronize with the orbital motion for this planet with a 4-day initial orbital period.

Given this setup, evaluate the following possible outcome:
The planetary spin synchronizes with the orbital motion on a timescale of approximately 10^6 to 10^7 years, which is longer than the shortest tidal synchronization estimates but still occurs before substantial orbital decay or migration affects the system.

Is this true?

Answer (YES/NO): NO